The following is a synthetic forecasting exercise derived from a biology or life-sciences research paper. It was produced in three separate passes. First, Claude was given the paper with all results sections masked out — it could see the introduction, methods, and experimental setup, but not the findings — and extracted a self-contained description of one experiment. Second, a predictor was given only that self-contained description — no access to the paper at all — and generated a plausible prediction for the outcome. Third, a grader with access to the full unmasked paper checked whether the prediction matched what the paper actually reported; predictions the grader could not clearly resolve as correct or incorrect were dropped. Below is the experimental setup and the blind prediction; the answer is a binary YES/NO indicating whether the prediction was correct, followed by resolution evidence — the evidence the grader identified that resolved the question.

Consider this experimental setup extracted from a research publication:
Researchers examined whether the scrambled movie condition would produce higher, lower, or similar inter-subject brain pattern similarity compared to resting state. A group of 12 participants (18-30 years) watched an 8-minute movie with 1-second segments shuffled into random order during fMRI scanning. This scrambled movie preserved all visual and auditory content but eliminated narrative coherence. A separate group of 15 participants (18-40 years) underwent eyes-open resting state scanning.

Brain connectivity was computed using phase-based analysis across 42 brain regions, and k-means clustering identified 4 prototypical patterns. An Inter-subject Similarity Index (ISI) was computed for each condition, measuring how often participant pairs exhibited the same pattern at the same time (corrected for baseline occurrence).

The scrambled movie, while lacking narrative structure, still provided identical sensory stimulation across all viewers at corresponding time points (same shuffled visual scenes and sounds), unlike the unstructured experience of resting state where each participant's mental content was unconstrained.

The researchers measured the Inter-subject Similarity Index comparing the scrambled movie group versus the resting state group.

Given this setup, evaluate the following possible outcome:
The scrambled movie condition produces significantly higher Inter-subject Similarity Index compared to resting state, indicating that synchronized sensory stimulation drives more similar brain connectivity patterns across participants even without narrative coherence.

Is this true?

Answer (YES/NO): NO